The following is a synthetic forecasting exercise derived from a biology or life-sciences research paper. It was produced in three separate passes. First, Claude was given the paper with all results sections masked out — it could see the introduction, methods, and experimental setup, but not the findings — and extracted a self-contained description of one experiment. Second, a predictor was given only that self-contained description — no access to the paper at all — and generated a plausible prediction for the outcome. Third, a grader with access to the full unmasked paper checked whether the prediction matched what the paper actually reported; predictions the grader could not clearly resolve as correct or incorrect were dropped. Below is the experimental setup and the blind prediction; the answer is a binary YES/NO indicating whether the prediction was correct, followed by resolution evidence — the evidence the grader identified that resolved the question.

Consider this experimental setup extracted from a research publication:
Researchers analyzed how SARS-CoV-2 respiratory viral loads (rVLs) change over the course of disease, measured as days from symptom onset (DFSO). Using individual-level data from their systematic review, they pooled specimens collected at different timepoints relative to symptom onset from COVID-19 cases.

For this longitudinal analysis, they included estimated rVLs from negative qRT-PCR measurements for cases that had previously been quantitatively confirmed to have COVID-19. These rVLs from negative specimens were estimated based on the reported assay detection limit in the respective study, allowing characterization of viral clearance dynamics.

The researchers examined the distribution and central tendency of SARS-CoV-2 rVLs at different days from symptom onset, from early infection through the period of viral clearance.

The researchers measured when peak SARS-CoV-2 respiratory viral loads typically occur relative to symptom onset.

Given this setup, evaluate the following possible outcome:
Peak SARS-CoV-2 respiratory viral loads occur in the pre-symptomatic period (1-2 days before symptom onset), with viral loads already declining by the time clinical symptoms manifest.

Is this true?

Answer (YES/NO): NO